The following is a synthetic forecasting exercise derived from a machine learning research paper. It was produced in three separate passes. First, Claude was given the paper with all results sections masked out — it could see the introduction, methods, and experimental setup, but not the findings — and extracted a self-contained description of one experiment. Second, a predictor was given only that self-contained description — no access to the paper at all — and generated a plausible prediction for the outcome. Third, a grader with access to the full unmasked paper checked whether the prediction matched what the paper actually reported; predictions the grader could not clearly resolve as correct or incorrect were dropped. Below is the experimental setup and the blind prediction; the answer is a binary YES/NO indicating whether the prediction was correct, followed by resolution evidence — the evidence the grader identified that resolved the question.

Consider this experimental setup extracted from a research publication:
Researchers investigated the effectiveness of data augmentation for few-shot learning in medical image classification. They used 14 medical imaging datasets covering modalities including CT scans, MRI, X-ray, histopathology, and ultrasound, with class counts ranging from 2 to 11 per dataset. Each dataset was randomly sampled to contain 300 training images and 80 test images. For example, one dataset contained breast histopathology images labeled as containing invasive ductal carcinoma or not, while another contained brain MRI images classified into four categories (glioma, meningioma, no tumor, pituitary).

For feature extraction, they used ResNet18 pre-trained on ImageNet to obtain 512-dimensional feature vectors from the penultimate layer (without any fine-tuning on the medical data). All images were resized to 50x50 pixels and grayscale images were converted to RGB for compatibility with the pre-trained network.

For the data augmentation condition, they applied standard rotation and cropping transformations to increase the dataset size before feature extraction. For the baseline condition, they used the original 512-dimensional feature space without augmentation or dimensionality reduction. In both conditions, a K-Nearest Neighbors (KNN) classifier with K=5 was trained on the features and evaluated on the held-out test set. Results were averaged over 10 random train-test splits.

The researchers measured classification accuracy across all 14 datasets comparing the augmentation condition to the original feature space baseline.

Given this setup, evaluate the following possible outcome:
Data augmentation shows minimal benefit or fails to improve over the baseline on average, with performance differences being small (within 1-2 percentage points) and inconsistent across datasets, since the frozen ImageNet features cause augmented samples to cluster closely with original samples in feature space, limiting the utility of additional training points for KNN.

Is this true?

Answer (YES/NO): NO